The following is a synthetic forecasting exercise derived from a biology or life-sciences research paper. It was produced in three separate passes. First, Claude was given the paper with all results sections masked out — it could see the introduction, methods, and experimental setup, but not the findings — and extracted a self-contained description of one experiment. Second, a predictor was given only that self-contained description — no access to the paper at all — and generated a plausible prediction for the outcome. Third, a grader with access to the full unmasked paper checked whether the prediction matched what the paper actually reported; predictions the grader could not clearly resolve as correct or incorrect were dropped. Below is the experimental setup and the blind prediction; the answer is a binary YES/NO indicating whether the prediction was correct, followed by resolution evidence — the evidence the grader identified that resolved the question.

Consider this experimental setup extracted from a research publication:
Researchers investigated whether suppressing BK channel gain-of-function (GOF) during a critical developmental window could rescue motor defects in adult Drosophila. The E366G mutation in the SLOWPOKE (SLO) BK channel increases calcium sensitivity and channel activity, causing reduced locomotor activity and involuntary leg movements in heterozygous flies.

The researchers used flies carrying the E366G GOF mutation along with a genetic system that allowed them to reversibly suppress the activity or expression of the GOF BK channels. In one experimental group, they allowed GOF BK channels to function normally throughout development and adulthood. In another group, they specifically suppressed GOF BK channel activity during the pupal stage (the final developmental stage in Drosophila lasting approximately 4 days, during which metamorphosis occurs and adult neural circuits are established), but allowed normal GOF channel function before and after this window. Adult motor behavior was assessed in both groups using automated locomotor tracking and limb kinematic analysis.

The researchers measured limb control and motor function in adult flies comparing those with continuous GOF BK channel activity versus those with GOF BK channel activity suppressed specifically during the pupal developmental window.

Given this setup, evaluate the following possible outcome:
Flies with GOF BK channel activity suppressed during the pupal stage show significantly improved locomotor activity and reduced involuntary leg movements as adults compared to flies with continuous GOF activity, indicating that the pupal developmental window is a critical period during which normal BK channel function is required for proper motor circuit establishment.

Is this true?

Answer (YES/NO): YES